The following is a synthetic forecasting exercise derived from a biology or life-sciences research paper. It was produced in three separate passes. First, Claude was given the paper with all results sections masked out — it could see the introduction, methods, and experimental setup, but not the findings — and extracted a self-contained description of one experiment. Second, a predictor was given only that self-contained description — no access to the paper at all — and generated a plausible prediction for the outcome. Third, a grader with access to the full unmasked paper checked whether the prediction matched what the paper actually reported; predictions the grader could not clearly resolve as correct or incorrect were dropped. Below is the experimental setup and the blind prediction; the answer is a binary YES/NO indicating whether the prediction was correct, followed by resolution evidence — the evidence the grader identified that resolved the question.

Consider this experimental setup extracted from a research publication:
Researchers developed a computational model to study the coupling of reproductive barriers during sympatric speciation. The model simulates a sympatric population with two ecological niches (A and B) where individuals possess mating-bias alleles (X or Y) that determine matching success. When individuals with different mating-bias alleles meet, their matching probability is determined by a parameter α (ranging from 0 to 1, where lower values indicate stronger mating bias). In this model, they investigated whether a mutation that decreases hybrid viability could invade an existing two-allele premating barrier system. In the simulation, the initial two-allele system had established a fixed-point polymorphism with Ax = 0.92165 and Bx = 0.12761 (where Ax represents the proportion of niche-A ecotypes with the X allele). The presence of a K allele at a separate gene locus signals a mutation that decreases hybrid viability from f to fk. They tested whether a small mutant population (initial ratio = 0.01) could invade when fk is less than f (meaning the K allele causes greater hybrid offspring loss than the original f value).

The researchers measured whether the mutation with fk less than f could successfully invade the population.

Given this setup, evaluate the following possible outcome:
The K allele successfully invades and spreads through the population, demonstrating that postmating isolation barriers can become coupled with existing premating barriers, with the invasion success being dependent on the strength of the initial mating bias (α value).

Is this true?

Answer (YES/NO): NO